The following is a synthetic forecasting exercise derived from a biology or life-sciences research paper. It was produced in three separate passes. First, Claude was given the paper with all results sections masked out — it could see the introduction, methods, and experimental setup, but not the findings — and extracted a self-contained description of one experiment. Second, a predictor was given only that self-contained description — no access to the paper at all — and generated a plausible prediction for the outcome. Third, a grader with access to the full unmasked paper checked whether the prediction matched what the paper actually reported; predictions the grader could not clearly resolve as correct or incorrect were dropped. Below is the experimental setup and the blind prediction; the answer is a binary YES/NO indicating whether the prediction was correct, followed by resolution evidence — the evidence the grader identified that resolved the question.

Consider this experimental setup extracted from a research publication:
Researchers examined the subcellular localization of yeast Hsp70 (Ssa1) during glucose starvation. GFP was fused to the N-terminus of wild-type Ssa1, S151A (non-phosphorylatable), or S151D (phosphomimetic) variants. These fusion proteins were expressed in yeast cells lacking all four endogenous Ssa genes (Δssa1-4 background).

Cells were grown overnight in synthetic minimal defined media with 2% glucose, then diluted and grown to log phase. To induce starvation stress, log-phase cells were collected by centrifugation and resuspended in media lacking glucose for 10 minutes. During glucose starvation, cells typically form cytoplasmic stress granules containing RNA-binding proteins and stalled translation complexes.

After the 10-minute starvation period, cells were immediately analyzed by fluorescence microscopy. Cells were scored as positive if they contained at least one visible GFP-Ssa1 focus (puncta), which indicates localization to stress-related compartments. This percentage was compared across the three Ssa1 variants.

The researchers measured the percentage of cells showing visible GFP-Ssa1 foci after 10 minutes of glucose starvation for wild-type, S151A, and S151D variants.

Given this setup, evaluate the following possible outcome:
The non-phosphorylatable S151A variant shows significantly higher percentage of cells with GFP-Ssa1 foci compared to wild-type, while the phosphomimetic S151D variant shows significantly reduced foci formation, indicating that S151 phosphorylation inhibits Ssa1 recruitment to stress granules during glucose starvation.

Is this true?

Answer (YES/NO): NO